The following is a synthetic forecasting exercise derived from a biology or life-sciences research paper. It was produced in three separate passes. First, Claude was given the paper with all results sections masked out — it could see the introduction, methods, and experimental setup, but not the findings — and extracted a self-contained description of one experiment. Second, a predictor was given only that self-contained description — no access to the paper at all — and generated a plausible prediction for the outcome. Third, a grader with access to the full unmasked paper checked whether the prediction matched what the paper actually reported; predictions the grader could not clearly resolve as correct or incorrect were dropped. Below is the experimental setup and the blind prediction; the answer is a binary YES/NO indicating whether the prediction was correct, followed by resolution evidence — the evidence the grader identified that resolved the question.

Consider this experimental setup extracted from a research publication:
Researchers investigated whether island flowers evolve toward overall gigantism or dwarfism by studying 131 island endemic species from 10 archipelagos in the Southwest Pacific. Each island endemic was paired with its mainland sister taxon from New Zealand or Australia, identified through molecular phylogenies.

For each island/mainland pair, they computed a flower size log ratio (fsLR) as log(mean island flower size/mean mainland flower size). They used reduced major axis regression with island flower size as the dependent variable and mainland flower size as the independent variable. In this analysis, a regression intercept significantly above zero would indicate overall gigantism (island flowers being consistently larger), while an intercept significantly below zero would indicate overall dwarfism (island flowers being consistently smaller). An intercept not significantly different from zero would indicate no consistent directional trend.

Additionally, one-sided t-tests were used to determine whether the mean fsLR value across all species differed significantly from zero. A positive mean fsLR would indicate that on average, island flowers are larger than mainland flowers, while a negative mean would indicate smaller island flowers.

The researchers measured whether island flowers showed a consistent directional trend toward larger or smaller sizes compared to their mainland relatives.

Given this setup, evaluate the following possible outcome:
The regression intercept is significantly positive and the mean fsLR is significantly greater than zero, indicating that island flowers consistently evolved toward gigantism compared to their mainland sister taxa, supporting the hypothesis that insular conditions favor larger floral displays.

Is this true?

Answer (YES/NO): NO